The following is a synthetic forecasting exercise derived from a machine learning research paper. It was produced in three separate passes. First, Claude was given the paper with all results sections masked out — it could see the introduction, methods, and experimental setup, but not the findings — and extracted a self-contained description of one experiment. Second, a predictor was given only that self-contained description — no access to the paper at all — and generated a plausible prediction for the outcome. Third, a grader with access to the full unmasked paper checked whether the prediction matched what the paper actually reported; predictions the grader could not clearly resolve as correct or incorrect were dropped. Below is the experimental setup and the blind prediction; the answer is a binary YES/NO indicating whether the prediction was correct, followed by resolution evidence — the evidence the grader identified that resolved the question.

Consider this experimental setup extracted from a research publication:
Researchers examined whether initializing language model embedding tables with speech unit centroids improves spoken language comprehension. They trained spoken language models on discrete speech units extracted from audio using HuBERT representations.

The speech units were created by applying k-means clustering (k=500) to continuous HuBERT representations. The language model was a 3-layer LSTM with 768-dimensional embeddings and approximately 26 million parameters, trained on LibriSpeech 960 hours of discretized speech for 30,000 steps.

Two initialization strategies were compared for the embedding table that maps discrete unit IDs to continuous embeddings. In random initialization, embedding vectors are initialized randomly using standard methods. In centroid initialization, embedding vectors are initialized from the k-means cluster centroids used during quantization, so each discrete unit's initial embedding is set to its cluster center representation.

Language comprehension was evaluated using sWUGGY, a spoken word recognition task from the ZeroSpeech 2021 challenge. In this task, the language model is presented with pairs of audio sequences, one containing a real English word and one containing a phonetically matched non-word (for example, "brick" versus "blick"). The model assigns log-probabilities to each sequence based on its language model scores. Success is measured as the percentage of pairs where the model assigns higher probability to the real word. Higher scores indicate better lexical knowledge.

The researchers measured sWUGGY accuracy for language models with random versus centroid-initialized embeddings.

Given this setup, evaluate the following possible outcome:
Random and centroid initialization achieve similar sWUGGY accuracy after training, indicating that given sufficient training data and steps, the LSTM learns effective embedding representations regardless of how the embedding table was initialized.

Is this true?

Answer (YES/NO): NO